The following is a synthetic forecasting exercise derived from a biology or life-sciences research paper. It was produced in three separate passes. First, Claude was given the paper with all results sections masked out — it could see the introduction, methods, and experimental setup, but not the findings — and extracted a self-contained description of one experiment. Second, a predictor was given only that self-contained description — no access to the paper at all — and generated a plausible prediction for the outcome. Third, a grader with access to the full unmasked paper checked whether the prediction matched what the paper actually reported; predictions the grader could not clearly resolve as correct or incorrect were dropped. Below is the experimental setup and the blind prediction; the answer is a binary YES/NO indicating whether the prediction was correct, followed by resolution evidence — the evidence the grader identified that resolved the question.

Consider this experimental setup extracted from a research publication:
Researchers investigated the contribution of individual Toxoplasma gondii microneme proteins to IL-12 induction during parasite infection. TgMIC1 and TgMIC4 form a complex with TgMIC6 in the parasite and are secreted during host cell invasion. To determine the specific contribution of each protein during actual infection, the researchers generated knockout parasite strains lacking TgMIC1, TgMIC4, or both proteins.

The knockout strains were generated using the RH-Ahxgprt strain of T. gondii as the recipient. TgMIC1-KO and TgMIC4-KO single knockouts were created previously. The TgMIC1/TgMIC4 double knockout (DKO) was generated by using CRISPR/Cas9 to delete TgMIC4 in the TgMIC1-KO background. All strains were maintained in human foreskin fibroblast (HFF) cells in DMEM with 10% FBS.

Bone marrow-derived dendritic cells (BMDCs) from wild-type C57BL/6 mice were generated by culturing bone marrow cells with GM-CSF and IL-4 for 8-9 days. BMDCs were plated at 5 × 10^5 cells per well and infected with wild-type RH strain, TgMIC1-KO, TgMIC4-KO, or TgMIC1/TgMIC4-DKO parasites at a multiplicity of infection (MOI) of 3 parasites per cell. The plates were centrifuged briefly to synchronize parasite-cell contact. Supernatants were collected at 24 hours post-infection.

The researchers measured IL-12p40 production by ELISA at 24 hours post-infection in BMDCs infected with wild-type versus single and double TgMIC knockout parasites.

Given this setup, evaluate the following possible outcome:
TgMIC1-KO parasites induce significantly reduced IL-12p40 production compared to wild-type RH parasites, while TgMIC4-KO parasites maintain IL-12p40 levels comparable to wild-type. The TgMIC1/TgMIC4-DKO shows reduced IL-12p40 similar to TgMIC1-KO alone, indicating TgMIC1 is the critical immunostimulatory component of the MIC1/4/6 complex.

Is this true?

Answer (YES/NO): YES